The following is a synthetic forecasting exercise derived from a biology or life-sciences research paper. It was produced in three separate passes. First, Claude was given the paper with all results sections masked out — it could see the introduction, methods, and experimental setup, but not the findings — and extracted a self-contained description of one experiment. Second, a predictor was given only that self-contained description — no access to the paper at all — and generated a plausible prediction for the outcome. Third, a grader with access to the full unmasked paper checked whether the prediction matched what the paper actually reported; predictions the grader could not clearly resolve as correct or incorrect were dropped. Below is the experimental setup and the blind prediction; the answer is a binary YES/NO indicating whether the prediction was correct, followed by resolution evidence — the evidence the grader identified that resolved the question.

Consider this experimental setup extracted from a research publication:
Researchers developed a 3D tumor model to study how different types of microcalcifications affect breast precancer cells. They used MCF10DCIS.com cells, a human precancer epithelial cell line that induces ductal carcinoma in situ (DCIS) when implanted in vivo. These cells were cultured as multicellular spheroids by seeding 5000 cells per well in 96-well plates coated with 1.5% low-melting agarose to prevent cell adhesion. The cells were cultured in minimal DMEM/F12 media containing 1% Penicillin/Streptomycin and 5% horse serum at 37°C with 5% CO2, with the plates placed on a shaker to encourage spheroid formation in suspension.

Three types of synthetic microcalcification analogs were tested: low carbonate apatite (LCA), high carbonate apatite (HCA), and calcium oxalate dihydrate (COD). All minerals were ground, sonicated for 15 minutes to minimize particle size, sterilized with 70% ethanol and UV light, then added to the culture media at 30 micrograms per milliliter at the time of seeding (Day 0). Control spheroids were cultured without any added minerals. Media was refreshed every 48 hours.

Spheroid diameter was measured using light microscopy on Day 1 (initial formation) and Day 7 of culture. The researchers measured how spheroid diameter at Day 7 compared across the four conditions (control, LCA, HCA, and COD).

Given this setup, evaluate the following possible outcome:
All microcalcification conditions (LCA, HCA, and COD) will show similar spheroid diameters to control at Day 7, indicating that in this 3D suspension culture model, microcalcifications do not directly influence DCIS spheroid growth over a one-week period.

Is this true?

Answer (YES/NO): NO